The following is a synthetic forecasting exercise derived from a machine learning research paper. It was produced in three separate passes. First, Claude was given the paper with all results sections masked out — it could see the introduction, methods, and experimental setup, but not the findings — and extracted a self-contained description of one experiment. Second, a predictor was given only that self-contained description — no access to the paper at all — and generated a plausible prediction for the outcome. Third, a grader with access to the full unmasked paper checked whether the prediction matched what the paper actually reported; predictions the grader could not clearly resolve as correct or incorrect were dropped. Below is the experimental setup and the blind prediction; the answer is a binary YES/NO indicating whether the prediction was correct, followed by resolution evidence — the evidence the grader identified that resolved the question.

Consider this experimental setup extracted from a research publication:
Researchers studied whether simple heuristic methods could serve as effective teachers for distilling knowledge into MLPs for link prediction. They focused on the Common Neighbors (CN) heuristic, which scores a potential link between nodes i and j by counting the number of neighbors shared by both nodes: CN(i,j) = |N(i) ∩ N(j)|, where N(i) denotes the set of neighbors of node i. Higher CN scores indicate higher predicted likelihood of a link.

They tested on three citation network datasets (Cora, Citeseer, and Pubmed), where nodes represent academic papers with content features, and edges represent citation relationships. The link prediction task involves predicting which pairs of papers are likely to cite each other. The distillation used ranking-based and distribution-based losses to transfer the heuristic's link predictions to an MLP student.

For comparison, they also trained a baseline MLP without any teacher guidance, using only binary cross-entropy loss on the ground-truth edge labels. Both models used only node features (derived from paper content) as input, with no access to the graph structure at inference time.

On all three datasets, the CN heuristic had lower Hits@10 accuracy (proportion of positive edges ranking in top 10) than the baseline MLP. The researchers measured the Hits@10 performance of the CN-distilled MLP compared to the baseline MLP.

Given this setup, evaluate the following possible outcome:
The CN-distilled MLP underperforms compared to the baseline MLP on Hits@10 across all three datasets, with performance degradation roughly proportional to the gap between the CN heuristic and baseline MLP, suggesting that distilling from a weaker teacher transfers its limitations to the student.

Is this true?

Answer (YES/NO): NO